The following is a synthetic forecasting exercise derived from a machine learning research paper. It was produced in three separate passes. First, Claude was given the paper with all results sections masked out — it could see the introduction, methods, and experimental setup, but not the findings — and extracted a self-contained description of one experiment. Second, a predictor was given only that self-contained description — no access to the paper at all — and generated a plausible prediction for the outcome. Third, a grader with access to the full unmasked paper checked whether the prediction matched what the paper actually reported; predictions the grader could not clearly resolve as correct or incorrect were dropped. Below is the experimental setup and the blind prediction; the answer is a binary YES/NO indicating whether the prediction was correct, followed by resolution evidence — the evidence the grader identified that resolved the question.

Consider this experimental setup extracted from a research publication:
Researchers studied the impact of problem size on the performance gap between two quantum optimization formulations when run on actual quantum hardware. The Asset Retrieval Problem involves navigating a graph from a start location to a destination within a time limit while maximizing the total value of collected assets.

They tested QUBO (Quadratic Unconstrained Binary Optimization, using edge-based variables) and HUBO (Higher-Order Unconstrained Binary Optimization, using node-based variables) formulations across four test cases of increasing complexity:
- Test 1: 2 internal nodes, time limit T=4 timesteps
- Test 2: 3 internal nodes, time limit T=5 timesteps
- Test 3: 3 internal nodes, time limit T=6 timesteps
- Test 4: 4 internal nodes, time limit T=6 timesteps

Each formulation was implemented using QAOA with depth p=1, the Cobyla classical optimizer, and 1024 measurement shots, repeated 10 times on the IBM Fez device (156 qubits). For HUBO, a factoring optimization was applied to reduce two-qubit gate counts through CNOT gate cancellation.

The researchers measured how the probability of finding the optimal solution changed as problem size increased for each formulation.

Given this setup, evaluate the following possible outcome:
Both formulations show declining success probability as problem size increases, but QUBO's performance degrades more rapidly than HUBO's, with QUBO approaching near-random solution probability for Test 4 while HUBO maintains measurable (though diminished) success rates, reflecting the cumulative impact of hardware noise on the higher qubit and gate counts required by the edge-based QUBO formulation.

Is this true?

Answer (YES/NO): NO